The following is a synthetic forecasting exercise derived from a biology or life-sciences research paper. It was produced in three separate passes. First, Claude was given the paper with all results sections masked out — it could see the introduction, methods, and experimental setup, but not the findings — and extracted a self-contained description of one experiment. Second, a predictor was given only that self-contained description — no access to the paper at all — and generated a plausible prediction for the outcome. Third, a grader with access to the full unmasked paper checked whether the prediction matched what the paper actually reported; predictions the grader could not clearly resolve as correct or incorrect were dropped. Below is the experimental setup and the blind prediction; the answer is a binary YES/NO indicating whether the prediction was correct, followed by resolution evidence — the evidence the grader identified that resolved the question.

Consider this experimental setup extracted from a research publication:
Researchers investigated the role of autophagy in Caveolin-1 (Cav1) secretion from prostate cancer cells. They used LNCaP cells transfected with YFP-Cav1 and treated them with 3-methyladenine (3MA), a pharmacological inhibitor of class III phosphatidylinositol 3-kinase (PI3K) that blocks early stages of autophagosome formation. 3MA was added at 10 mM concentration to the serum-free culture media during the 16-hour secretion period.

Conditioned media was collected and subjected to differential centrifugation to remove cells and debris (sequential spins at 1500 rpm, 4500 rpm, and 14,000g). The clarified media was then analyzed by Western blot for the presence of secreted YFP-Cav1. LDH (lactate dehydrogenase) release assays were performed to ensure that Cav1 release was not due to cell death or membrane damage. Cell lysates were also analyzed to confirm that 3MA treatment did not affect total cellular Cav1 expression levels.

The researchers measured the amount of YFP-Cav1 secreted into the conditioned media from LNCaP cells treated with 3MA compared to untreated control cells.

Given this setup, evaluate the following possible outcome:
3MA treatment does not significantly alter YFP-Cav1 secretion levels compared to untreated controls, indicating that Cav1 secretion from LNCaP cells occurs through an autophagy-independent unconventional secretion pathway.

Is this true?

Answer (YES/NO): NO